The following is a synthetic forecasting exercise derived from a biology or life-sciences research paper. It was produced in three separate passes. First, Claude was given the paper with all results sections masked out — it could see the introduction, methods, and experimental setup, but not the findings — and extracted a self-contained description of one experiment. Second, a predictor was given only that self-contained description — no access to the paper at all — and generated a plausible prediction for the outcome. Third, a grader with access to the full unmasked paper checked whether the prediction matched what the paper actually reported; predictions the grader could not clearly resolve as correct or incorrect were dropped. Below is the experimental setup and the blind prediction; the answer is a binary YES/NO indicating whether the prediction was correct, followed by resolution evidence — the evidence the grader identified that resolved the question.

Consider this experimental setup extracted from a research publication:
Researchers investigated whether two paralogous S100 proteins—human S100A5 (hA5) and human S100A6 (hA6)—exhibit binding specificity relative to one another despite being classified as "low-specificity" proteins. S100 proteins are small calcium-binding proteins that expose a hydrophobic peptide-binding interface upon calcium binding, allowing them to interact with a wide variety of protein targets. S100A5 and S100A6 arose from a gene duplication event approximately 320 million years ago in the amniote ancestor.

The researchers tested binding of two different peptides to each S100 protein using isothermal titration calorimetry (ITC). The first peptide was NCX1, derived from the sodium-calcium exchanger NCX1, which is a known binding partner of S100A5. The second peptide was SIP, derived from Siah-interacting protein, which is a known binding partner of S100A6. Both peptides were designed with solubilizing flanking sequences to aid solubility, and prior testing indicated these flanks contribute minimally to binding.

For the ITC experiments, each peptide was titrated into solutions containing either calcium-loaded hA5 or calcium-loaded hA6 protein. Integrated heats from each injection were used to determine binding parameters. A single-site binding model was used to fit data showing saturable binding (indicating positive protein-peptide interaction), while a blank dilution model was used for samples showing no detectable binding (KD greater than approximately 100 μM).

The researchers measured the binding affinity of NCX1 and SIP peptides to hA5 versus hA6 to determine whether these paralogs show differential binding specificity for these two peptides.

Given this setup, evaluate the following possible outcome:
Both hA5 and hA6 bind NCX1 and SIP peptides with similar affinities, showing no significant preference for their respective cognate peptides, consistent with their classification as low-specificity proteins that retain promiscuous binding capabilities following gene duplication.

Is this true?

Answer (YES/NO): NO